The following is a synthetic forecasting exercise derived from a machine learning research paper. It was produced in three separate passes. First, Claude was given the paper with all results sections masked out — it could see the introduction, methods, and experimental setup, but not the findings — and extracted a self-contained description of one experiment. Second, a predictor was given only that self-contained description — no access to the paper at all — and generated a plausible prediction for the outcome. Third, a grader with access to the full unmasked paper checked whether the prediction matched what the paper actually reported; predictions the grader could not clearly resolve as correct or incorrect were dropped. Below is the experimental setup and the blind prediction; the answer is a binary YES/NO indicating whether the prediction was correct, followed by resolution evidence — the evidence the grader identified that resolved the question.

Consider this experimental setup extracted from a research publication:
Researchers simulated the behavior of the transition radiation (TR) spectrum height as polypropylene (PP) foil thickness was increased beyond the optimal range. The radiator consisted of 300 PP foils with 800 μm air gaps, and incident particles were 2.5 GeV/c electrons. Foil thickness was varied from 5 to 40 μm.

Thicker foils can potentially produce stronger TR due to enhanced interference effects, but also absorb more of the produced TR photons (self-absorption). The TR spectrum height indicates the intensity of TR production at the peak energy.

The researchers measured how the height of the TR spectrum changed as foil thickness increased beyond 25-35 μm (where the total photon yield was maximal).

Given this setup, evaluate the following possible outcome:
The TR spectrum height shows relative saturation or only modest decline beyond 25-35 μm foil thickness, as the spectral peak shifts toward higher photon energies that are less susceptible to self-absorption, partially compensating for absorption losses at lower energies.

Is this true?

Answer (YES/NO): NO